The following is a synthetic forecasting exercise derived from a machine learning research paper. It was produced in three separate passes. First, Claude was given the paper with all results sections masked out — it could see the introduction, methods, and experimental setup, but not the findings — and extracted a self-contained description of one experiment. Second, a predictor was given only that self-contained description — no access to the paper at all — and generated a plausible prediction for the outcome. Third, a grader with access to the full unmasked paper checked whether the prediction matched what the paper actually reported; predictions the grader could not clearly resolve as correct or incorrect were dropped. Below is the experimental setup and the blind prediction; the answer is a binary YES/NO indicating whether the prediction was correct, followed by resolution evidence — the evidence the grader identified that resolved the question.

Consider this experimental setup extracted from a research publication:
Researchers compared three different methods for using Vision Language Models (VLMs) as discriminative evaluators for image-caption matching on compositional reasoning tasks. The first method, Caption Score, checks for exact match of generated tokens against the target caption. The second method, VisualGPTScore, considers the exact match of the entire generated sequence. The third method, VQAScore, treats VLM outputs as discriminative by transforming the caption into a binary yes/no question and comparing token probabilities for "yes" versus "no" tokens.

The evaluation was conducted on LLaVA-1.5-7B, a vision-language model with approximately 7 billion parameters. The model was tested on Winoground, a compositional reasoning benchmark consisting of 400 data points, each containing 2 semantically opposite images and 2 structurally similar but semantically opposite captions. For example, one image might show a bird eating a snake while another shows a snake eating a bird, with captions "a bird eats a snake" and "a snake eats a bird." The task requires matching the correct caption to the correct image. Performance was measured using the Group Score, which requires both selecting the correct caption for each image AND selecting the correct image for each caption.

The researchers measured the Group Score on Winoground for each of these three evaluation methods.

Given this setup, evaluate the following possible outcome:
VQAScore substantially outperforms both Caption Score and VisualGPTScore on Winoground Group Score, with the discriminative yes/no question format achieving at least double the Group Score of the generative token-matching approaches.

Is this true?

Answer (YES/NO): NO